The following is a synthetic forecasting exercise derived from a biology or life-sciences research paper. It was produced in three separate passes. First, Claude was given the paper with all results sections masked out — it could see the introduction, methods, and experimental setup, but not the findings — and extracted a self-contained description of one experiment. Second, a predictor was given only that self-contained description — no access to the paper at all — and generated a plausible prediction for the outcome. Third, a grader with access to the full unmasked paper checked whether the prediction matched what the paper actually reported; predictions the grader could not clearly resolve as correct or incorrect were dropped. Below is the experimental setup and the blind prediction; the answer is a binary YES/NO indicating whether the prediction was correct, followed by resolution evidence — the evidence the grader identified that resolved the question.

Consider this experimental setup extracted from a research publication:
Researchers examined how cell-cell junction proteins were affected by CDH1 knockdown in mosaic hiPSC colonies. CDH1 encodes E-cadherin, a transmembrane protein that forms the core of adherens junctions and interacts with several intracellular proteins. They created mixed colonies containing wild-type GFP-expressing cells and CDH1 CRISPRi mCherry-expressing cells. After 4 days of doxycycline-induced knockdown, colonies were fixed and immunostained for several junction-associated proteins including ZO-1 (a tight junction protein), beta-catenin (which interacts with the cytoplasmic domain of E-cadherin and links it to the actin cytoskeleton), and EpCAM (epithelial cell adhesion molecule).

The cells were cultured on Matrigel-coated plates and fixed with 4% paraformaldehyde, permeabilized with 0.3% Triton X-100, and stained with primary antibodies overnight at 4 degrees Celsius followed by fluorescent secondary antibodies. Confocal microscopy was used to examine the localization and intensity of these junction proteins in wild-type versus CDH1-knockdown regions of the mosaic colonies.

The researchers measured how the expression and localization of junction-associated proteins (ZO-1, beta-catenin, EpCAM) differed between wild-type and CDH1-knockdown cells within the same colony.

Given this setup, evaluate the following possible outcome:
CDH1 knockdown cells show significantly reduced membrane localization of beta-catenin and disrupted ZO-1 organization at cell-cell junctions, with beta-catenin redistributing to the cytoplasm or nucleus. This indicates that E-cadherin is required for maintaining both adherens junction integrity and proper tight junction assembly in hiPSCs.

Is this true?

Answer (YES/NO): NO